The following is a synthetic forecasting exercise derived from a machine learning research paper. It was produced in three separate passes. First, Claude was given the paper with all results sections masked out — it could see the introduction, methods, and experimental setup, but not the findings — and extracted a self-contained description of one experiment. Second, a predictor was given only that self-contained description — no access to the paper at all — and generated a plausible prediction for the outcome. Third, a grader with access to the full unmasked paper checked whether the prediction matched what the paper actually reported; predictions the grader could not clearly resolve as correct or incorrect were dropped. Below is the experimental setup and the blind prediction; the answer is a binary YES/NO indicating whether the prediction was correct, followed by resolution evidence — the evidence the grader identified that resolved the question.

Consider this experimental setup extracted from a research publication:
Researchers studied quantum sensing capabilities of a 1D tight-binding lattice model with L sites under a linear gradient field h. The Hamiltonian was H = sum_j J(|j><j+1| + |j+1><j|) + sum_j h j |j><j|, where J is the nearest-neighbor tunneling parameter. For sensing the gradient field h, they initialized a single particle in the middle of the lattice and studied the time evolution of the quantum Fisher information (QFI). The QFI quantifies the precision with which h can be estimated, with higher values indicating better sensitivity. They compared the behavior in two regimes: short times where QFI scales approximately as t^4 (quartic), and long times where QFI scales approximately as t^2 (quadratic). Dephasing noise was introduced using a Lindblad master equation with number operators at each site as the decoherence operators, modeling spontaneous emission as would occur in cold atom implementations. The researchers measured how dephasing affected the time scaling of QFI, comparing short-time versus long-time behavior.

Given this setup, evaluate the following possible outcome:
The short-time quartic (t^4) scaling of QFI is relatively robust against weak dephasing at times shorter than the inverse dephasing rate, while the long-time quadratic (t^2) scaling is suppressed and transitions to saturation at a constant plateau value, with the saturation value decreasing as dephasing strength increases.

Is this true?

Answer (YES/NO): NO